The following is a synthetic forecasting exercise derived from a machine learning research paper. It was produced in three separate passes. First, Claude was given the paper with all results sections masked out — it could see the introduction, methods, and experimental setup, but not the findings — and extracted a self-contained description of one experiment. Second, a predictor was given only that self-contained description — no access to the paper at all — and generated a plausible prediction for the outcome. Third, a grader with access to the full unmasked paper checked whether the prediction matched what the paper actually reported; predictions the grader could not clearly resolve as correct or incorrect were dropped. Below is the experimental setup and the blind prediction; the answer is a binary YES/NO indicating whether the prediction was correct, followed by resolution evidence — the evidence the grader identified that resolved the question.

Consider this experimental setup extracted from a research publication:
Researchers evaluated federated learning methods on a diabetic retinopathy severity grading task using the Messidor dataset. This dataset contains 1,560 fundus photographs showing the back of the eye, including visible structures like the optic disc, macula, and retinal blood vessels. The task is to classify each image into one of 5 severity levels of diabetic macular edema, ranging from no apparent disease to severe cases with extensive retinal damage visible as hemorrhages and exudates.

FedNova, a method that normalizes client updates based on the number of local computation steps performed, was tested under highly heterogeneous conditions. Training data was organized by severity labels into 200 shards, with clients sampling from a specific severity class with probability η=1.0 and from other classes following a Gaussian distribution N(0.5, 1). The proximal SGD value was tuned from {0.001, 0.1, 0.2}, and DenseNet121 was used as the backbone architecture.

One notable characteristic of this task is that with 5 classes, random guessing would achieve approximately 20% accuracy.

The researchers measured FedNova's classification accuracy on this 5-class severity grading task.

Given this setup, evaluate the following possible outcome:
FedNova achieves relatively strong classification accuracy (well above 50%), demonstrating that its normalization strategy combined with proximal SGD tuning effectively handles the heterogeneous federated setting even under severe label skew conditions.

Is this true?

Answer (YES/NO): NO